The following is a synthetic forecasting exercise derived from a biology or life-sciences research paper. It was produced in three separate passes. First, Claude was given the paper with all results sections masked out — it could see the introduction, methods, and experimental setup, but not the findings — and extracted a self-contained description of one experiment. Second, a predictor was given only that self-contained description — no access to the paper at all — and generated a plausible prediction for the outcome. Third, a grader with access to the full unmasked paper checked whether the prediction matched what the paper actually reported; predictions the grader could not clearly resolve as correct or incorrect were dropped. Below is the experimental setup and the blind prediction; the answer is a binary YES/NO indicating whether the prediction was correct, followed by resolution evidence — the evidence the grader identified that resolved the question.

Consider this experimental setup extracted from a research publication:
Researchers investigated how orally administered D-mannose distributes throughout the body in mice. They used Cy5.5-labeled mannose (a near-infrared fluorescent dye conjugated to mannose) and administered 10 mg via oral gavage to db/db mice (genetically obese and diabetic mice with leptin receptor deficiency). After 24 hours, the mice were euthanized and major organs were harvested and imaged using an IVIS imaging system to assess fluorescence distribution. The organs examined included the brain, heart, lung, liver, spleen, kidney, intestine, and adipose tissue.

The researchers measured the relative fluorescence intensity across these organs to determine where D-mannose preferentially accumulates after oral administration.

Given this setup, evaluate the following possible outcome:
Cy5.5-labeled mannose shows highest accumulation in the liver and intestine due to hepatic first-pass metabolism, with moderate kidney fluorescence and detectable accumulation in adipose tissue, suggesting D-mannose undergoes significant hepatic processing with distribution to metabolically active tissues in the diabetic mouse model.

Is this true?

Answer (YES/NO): NO